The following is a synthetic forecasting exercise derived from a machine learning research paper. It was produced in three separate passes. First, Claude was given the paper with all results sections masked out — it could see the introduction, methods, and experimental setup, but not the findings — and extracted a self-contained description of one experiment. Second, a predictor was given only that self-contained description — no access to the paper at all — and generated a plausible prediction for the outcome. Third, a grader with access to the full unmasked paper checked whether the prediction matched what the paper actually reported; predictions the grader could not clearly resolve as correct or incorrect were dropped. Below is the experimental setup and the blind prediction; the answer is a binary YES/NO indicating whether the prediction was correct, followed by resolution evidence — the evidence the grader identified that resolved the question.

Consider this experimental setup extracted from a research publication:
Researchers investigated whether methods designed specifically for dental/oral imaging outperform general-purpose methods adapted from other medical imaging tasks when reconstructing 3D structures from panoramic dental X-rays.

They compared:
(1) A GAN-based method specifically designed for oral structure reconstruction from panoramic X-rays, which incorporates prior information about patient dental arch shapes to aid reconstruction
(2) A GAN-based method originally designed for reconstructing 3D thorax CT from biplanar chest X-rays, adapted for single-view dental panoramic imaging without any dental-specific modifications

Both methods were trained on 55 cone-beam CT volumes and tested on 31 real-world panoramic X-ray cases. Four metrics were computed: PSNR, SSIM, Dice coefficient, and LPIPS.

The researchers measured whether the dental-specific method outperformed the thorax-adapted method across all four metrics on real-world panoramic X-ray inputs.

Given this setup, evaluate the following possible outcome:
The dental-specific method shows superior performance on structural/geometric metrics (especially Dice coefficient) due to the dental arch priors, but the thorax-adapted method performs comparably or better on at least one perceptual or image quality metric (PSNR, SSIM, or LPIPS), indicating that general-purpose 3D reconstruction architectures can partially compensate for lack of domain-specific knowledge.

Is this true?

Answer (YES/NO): NO